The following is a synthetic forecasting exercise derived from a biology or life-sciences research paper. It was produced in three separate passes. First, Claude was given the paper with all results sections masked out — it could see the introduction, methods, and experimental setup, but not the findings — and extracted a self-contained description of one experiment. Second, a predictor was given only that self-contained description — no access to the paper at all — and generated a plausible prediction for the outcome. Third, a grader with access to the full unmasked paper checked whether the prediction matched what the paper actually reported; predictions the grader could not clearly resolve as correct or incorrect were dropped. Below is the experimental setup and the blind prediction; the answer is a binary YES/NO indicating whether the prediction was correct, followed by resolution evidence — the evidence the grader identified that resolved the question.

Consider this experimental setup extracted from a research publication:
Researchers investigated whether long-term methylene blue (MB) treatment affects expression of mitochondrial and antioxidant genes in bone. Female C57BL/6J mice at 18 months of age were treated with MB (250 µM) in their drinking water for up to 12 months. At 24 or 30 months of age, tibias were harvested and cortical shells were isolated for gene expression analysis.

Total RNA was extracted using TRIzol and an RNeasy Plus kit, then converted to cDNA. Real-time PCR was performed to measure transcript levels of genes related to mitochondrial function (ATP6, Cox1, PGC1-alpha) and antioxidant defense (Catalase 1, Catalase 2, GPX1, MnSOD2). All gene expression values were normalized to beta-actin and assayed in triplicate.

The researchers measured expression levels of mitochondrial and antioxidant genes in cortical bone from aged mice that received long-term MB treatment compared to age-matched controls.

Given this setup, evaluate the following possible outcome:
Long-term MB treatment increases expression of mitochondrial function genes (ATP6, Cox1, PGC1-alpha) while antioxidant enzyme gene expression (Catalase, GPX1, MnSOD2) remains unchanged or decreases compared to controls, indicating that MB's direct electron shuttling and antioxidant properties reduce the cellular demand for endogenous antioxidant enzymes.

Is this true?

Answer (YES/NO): NO